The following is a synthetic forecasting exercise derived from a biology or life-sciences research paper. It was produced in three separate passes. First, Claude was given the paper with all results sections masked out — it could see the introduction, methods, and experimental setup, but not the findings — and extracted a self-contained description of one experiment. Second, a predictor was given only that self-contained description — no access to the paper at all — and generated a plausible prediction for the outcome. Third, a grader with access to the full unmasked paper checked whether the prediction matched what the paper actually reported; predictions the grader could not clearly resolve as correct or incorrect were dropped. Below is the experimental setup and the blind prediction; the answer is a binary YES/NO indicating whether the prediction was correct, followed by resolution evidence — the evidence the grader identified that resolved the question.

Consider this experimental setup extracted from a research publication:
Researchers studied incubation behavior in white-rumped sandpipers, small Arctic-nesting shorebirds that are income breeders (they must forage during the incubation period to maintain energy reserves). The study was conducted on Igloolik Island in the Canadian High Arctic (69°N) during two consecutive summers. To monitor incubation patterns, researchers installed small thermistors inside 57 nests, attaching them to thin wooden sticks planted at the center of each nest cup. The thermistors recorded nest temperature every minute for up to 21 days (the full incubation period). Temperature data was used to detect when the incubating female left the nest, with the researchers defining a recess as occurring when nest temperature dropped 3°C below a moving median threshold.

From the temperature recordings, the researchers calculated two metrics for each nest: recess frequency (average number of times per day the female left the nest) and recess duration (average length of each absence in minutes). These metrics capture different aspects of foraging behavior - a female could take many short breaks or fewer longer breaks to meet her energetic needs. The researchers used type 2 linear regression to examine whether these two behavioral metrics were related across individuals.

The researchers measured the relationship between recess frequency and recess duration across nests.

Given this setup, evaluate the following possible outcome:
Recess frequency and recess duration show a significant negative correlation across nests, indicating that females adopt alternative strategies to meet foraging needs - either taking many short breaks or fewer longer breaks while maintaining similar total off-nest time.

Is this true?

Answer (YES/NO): YES